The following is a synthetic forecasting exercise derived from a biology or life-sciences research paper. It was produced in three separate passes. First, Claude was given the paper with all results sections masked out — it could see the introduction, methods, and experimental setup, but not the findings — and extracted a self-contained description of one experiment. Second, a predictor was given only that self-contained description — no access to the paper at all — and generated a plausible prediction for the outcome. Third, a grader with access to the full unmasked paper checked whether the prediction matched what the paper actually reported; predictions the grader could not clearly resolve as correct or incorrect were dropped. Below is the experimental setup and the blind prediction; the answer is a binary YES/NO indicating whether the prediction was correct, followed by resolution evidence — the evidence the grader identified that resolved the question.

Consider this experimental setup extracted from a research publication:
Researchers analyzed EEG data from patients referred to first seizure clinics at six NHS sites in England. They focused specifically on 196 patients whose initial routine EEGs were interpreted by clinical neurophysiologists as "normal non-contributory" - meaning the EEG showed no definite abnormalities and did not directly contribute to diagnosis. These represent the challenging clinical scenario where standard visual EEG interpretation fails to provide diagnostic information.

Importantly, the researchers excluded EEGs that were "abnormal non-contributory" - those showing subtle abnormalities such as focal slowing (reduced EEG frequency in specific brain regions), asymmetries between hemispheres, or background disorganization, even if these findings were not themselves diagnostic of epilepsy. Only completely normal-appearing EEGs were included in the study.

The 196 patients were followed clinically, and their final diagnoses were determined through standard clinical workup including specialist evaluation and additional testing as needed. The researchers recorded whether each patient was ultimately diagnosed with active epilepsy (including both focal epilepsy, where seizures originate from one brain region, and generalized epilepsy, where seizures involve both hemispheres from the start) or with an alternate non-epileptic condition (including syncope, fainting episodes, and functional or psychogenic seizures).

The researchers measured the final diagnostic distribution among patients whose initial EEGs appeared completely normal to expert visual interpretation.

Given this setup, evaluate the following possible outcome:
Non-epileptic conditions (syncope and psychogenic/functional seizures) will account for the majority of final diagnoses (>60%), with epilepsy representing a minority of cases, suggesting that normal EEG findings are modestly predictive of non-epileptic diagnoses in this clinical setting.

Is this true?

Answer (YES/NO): YES